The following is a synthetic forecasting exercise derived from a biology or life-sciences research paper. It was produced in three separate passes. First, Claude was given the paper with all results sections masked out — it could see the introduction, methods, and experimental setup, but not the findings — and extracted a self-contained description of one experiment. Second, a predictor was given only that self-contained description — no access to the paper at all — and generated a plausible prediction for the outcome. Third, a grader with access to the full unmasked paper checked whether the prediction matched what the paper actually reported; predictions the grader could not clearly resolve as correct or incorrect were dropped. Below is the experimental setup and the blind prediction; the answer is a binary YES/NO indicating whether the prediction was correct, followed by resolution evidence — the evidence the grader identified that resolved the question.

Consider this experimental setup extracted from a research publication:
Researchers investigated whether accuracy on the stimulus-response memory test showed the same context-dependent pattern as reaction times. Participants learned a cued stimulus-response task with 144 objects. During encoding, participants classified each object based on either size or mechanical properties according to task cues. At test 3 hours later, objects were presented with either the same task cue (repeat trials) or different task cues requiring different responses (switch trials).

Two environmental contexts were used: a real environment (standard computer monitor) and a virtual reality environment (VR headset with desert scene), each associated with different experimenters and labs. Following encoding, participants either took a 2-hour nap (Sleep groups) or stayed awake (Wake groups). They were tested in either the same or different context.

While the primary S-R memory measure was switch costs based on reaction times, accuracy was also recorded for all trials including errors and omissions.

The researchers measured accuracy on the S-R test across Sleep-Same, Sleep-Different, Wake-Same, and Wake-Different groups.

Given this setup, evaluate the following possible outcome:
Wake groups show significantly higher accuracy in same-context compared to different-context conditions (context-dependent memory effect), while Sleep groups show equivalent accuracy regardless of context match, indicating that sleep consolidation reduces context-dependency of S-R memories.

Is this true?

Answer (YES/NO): NO